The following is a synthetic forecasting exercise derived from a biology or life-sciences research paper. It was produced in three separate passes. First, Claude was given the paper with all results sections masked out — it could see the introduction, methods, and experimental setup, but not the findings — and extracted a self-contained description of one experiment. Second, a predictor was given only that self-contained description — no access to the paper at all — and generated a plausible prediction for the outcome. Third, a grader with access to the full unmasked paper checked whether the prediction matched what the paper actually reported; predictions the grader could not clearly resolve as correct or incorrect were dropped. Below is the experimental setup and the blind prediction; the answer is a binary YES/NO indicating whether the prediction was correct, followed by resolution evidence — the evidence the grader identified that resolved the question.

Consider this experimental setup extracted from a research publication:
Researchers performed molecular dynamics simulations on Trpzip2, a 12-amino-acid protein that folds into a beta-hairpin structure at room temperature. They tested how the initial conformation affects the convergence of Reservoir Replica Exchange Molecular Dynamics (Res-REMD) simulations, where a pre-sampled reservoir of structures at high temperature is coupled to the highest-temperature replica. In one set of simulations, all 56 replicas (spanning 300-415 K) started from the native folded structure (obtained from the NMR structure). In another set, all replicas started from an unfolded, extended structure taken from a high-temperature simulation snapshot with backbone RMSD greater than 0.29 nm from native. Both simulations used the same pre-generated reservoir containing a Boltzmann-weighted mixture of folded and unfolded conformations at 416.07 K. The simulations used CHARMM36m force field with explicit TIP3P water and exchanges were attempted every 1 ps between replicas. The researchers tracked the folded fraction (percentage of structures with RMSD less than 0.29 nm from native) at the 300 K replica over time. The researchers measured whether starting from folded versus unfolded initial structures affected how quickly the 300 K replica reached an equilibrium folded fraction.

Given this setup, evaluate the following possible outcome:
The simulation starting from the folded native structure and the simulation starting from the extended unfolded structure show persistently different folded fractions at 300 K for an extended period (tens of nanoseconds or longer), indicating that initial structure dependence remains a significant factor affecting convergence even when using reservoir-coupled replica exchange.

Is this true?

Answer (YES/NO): NO